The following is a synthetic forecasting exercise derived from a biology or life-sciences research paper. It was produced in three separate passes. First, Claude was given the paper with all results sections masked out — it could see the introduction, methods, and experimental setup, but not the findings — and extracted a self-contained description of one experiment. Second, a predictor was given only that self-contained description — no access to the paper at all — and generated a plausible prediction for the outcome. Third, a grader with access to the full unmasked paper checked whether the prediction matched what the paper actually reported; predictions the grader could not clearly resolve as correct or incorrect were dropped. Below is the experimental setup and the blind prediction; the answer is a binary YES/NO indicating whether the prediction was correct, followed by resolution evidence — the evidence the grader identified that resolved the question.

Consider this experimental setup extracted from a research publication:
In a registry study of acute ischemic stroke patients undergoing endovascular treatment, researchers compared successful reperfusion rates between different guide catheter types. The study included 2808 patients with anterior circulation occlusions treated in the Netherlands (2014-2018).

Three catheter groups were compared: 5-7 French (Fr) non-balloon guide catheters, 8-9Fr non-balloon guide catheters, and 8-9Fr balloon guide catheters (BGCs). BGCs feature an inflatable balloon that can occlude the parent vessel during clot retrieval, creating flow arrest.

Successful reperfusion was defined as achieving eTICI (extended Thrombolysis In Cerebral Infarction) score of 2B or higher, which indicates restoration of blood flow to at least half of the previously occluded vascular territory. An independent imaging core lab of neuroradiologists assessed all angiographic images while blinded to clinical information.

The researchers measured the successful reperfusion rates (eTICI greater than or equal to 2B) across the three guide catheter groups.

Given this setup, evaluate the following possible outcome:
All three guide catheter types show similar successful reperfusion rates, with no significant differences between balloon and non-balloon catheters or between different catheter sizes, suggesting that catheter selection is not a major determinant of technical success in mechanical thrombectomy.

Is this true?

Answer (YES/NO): YES